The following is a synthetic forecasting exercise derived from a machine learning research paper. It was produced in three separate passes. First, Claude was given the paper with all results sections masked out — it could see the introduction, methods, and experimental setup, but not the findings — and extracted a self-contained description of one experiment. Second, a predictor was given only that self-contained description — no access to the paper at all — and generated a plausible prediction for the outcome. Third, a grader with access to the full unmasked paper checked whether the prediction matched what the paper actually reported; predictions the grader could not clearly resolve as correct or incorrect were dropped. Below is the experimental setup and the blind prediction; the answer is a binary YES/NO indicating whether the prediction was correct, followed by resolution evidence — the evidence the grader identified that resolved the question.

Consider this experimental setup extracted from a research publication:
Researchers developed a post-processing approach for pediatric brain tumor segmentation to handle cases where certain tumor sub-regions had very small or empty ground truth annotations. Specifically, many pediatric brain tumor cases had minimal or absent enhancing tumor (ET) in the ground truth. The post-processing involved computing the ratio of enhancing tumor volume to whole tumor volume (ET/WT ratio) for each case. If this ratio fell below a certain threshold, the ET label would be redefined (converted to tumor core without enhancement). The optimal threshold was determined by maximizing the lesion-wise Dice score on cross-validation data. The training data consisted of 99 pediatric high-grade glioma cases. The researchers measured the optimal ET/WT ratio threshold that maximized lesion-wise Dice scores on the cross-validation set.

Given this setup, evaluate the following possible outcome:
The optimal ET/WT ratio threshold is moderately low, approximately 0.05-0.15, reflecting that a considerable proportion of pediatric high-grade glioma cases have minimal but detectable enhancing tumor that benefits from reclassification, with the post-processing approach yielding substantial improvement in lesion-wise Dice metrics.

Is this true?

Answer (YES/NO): NO